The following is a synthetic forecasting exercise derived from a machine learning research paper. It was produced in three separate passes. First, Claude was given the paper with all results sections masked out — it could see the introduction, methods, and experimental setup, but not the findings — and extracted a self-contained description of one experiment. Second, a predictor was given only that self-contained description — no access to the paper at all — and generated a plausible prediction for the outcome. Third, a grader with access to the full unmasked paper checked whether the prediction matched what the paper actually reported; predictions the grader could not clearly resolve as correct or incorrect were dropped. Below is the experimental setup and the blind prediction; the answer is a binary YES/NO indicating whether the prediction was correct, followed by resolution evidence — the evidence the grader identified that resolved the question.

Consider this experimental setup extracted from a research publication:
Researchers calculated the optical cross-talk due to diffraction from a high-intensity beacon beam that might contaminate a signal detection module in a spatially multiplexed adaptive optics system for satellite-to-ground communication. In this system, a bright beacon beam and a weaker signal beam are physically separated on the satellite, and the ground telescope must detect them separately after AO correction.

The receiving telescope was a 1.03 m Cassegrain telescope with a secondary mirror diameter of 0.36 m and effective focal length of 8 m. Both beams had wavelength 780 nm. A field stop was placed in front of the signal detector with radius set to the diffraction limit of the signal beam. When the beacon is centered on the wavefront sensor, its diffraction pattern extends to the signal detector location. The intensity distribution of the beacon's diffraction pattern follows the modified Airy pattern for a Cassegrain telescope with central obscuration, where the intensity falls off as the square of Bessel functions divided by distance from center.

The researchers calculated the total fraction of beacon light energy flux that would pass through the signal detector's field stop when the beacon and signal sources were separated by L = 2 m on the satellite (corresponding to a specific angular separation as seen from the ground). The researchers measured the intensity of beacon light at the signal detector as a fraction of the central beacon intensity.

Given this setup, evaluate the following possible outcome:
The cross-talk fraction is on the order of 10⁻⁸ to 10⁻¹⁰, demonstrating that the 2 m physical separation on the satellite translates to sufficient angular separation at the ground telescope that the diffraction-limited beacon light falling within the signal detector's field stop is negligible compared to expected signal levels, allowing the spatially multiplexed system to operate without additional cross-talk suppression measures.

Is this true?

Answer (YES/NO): NO